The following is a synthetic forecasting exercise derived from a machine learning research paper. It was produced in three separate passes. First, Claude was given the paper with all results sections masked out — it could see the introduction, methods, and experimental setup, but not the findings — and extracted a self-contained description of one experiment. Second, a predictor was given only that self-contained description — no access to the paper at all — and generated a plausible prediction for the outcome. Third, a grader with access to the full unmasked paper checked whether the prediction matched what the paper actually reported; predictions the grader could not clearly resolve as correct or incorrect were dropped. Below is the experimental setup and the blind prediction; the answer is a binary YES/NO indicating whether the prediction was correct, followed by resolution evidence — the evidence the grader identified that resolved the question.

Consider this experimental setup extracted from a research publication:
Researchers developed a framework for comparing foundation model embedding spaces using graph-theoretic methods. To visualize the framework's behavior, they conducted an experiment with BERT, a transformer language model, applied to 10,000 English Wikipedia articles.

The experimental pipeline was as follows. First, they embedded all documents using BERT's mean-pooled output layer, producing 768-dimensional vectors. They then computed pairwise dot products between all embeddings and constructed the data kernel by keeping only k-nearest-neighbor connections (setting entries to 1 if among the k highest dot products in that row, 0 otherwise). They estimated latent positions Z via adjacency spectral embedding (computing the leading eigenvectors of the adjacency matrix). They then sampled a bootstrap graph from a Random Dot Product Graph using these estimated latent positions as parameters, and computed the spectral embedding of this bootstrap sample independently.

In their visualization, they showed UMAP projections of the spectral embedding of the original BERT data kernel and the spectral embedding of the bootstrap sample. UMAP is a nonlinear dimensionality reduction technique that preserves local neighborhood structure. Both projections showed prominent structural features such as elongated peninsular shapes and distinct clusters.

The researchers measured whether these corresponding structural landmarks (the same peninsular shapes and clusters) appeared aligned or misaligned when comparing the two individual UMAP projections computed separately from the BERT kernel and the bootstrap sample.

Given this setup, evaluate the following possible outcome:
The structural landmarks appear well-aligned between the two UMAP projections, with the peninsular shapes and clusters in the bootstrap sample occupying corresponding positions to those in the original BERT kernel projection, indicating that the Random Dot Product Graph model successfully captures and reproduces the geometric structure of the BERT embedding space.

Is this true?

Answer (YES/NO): NO